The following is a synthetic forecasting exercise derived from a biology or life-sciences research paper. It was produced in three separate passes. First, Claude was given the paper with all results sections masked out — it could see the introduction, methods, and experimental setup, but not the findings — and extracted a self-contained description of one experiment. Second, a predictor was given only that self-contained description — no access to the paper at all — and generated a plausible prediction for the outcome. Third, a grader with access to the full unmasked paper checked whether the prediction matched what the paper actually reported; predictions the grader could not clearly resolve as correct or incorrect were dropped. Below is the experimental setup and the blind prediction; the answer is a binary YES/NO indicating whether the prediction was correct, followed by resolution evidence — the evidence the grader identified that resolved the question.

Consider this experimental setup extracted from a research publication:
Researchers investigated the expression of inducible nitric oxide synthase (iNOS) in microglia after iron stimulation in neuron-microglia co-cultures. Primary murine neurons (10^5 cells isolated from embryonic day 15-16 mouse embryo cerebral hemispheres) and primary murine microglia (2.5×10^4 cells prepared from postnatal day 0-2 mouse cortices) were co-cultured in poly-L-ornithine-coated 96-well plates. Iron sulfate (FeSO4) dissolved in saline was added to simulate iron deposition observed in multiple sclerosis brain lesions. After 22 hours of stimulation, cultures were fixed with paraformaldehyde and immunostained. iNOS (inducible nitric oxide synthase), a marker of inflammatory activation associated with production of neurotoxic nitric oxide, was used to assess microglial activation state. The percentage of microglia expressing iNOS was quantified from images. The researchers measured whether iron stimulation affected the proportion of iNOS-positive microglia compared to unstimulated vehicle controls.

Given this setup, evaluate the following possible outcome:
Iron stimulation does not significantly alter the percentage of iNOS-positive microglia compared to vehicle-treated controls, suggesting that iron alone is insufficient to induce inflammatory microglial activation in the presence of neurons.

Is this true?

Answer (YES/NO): NO